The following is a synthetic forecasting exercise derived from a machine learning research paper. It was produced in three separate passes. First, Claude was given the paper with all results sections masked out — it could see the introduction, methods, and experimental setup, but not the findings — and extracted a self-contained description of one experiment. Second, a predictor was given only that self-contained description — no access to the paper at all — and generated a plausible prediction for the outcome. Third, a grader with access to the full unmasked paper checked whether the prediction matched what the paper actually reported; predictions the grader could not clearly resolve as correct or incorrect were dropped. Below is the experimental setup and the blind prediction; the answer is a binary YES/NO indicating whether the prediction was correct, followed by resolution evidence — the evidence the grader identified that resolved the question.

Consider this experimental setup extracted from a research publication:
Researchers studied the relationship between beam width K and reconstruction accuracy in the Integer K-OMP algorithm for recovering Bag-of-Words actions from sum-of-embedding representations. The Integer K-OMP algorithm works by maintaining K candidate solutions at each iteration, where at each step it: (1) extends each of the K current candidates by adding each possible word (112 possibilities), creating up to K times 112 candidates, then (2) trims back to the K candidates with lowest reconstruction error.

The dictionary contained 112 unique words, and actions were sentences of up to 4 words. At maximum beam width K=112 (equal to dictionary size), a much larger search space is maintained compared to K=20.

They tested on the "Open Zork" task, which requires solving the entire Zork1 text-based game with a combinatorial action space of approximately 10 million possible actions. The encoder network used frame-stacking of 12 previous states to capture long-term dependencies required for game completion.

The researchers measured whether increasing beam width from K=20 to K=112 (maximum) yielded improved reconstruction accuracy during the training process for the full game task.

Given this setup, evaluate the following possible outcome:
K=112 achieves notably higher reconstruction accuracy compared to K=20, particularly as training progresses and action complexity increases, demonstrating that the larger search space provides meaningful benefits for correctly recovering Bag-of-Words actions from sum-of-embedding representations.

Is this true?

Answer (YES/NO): NO